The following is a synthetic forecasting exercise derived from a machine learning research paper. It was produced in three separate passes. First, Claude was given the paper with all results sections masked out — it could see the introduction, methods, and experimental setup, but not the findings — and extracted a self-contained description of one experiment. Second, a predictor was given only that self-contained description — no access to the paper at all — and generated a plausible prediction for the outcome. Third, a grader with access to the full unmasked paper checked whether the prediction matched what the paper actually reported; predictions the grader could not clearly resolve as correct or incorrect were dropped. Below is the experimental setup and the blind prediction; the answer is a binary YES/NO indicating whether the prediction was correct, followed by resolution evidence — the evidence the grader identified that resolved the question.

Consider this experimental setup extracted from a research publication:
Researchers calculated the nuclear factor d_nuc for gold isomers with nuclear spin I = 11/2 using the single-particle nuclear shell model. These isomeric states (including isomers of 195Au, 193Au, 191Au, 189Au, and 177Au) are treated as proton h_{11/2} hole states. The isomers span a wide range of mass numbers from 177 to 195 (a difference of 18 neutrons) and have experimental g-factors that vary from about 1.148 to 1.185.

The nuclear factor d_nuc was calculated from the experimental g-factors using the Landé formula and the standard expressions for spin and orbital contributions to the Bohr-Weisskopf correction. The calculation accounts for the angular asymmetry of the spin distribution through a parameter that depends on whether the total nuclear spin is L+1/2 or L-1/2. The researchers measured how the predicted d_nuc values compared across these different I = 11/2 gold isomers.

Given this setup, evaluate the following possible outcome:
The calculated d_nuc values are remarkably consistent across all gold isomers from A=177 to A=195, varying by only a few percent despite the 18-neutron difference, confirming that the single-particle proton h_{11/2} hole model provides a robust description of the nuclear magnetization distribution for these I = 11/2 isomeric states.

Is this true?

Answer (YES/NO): YES